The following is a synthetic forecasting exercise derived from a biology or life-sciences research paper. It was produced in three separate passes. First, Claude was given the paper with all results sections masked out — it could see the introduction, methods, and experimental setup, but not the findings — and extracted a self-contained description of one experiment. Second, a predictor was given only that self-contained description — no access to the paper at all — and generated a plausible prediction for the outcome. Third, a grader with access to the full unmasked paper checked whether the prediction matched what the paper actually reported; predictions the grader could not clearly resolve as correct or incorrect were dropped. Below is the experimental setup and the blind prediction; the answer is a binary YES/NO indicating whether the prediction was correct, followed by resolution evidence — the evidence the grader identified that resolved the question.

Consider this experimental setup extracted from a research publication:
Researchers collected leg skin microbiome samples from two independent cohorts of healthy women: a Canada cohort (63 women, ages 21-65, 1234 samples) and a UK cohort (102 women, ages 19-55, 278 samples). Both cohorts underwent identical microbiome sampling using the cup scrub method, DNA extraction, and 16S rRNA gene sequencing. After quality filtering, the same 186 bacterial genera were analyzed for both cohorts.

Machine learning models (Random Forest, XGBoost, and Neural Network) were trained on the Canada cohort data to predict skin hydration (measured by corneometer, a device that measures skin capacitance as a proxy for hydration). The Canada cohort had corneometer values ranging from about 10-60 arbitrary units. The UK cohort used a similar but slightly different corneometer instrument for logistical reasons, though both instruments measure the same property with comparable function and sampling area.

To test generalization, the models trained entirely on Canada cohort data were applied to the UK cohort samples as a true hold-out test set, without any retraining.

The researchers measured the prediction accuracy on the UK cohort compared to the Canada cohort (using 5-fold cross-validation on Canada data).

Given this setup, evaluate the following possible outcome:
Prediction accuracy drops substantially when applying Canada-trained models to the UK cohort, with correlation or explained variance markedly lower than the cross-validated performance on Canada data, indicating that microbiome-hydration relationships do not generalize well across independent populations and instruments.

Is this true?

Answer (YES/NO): NO